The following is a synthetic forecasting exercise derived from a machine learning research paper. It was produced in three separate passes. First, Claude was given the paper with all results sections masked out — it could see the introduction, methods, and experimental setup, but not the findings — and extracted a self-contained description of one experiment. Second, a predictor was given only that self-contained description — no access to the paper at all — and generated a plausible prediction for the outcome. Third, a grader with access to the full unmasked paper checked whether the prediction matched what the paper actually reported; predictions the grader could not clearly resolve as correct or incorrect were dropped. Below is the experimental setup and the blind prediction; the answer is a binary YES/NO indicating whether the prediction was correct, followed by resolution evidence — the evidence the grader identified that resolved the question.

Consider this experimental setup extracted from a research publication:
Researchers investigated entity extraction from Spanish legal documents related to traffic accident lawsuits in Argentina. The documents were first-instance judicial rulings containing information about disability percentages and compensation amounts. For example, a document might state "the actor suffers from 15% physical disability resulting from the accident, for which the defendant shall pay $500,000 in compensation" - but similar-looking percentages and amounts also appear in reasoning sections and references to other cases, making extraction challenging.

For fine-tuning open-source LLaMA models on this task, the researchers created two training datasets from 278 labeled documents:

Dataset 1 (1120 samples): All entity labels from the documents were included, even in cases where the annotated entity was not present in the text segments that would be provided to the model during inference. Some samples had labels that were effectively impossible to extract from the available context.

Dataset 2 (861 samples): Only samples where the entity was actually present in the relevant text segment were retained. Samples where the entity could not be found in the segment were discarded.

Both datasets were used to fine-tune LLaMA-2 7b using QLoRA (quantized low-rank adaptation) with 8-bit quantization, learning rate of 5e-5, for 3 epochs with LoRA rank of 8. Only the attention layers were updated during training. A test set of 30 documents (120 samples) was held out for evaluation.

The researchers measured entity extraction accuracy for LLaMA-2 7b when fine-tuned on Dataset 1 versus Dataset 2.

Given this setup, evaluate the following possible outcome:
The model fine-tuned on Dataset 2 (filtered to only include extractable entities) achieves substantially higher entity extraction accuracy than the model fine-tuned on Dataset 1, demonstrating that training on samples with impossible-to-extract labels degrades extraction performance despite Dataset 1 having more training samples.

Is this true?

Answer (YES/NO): YES